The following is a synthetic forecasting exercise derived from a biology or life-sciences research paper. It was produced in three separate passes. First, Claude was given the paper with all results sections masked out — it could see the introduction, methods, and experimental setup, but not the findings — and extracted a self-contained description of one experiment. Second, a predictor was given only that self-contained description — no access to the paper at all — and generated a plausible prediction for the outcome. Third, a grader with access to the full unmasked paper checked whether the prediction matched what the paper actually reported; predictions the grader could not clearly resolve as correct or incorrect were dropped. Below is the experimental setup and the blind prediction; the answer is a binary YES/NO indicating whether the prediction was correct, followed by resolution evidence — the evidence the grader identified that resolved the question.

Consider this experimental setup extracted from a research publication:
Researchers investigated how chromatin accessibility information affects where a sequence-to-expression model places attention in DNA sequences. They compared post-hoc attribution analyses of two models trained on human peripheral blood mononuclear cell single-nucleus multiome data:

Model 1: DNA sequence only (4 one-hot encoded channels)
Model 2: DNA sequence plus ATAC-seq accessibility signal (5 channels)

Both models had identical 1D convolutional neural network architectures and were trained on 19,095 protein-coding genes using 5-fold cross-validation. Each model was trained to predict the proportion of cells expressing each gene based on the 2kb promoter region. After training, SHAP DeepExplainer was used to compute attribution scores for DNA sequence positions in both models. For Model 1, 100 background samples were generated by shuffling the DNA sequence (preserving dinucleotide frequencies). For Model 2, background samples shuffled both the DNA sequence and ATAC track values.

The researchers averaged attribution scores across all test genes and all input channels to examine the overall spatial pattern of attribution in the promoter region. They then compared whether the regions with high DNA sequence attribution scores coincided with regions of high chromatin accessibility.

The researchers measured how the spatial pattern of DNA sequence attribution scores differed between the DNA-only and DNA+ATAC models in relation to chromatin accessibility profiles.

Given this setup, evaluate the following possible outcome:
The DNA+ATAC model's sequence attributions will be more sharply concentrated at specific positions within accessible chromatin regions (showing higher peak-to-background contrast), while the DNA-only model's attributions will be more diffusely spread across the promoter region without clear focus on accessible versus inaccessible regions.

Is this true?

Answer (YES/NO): YES